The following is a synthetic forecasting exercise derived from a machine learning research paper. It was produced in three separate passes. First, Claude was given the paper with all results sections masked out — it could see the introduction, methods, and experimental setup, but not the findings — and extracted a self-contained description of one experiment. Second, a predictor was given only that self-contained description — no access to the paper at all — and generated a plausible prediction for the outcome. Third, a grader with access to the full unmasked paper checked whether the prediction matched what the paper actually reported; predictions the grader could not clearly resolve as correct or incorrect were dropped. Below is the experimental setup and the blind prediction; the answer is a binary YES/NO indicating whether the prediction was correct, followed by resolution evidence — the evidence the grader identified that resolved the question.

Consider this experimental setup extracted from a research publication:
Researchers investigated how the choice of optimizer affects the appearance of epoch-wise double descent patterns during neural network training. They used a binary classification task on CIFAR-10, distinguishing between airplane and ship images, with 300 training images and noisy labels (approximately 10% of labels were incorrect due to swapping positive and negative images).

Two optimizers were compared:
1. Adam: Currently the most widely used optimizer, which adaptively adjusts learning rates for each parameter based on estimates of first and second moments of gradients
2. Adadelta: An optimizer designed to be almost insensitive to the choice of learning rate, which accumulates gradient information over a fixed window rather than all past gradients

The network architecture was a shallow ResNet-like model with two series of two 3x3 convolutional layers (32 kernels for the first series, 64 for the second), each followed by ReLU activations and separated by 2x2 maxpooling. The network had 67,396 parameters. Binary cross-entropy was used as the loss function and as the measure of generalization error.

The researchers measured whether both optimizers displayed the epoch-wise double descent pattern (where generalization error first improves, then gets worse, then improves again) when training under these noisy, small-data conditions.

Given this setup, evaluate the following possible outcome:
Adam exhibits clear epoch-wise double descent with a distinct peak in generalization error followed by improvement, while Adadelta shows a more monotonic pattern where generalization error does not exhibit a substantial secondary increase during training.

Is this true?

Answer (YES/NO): NO